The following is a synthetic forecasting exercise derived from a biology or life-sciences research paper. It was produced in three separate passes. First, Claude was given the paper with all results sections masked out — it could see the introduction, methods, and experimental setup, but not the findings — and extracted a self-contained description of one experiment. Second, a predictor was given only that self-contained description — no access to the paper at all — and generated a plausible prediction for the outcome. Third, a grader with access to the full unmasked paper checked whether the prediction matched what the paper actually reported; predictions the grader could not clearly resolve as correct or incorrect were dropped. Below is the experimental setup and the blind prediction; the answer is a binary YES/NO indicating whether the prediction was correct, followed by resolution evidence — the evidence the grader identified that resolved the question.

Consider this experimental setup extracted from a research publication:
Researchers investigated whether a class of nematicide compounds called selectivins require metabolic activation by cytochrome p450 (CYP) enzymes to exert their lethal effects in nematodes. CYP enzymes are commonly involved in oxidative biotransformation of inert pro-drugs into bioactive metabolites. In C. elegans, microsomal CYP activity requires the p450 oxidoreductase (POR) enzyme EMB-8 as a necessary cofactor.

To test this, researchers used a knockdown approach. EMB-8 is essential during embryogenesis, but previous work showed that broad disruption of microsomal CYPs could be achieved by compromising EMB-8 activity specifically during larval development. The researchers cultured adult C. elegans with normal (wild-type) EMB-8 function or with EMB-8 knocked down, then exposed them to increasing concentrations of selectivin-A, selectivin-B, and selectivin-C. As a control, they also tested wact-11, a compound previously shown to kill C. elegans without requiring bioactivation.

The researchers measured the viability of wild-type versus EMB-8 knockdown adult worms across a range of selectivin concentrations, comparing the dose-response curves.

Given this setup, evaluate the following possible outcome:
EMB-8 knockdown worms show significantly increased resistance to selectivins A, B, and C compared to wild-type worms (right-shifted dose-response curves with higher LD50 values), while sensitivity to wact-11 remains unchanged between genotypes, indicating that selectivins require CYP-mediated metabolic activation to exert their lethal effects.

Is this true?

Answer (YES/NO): YES